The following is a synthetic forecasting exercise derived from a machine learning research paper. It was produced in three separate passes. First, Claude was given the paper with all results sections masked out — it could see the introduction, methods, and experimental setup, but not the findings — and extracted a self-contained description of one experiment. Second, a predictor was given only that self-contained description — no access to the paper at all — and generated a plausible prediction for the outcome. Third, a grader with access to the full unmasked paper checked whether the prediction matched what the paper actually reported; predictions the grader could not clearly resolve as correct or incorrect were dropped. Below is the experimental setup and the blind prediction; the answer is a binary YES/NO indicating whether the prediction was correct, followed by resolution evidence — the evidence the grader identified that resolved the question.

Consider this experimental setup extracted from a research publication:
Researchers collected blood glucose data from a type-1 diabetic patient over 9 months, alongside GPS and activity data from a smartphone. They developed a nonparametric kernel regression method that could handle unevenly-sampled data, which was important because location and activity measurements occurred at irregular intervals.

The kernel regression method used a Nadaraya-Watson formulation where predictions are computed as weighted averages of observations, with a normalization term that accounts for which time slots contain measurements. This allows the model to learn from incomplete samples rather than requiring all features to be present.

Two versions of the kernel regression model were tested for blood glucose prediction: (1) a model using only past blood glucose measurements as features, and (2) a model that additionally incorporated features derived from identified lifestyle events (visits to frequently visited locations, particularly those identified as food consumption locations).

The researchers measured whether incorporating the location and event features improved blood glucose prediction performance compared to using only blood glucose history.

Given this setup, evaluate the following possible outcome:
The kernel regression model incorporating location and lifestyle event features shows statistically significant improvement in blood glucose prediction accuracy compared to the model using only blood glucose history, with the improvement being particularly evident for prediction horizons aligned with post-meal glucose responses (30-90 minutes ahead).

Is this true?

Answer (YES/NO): NO